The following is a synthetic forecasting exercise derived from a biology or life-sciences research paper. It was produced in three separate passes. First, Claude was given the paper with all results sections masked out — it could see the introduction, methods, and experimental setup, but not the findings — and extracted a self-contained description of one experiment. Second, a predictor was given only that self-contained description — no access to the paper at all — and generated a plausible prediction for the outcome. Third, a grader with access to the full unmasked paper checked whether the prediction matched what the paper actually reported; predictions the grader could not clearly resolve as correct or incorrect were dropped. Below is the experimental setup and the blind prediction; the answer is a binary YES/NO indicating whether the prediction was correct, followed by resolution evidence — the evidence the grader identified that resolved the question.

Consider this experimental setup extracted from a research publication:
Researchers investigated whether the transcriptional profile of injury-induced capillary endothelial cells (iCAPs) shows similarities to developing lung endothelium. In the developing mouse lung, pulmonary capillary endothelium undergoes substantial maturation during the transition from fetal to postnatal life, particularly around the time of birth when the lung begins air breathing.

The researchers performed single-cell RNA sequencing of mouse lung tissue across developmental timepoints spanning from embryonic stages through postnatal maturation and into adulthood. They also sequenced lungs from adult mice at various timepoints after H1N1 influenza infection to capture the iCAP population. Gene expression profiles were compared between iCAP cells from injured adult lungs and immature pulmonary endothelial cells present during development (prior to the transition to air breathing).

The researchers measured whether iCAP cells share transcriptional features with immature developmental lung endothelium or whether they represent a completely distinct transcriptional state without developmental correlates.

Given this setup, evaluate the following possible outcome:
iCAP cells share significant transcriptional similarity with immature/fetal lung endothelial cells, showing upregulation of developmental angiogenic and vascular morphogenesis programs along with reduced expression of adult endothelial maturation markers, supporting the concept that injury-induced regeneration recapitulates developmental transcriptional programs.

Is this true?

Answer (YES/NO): NO